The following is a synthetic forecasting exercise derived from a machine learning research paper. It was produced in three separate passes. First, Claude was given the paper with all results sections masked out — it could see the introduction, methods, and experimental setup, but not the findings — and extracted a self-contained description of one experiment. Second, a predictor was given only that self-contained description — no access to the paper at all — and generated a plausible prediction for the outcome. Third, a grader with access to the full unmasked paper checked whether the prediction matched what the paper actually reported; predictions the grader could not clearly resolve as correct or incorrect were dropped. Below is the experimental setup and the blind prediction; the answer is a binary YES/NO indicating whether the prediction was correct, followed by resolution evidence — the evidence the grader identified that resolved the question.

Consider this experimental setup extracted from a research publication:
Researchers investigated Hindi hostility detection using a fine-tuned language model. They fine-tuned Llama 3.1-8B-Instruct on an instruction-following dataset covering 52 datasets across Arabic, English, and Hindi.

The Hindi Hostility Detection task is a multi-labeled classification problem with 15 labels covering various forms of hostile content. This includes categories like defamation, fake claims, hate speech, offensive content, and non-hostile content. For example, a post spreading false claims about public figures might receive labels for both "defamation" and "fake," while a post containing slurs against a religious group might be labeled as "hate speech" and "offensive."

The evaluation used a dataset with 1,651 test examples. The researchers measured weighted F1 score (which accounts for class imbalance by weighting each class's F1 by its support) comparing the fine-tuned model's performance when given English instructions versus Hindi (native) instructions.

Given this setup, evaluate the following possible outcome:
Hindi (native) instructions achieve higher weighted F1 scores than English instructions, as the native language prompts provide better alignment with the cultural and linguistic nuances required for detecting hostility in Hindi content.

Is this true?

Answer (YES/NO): NO